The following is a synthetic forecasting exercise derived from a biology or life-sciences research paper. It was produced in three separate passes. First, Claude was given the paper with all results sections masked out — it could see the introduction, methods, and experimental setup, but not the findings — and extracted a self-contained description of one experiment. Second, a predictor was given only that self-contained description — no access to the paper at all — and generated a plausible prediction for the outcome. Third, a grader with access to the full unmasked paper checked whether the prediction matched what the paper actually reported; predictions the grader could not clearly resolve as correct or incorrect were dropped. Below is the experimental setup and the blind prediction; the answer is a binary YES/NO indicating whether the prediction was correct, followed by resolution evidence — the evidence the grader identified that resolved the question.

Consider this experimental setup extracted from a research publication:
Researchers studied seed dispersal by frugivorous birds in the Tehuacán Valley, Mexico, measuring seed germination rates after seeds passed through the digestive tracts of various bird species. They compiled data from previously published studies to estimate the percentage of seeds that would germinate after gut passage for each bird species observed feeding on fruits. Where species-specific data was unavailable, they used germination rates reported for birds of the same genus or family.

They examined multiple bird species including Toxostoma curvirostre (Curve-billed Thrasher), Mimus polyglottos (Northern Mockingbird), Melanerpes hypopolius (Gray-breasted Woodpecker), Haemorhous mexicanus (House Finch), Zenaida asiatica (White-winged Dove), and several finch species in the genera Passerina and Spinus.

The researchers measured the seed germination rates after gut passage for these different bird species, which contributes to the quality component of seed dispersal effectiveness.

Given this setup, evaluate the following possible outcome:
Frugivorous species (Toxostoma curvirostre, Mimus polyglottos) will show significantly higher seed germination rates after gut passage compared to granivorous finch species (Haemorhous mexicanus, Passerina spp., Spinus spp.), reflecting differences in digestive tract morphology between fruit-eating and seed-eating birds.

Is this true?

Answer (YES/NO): YES